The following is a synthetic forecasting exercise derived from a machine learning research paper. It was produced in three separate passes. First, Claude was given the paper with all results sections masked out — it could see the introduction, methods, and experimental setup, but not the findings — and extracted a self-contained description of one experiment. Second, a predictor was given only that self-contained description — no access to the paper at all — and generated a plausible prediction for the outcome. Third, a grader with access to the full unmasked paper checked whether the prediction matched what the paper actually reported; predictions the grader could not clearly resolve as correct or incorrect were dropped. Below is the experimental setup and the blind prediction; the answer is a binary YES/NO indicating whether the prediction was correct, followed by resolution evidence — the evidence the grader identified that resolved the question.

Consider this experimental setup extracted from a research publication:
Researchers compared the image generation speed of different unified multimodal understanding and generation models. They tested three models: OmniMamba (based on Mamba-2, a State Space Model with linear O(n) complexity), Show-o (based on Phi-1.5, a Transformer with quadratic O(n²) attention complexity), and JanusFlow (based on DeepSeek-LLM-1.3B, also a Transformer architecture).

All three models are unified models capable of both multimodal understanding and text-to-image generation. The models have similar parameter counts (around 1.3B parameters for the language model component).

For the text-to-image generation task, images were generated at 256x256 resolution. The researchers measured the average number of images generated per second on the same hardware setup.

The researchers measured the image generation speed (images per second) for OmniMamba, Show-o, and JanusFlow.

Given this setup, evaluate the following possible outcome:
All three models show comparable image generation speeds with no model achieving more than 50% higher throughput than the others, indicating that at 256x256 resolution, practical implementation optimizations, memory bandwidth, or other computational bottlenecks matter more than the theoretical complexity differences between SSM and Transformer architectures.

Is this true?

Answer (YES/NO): NO